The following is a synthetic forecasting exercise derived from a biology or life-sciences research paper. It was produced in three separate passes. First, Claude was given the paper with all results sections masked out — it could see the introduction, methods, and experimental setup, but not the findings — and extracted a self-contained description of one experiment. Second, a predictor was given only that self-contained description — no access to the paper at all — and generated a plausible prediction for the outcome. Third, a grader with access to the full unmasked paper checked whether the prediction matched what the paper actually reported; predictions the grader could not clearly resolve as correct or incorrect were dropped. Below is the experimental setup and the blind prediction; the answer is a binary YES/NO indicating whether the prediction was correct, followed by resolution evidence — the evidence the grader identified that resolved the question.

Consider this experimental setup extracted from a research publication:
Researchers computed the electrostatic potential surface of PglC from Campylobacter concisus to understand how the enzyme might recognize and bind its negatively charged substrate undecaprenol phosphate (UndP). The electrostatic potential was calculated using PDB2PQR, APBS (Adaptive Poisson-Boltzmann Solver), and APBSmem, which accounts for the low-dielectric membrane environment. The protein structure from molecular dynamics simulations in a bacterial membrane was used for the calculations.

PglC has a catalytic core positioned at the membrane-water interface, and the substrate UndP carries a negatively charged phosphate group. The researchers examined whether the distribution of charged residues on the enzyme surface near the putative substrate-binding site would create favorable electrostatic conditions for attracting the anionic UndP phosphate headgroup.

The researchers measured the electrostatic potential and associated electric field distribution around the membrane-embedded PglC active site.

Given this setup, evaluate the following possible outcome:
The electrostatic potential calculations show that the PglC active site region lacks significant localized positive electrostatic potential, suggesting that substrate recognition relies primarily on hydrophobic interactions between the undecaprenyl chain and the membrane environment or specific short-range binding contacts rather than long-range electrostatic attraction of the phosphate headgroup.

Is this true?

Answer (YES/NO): NO